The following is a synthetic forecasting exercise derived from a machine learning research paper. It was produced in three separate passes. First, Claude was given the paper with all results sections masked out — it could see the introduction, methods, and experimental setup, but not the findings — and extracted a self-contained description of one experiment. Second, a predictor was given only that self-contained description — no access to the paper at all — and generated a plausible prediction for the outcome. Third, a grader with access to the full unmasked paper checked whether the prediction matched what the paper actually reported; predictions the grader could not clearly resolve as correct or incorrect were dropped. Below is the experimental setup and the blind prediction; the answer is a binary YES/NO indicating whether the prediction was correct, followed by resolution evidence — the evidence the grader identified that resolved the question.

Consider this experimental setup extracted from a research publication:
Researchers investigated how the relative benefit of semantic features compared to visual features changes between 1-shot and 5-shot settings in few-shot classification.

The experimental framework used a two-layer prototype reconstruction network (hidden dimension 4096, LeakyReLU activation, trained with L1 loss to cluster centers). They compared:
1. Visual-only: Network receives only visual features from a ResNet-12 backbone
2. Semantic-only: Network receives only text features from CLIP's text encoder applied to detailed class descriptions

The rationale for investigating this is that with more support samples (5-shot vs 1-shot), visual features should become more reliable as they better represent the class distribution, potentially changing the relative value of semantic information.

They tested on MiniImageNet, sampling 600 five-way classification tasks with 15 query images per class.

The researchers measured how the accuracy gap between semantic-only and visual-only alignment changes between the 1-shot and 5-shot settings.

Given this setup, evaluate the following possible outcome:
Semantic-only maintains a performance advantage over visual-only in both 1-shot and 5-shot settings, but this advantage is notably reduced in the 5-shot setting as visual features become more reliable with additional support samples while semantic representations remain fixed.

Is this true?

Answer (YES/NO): YES